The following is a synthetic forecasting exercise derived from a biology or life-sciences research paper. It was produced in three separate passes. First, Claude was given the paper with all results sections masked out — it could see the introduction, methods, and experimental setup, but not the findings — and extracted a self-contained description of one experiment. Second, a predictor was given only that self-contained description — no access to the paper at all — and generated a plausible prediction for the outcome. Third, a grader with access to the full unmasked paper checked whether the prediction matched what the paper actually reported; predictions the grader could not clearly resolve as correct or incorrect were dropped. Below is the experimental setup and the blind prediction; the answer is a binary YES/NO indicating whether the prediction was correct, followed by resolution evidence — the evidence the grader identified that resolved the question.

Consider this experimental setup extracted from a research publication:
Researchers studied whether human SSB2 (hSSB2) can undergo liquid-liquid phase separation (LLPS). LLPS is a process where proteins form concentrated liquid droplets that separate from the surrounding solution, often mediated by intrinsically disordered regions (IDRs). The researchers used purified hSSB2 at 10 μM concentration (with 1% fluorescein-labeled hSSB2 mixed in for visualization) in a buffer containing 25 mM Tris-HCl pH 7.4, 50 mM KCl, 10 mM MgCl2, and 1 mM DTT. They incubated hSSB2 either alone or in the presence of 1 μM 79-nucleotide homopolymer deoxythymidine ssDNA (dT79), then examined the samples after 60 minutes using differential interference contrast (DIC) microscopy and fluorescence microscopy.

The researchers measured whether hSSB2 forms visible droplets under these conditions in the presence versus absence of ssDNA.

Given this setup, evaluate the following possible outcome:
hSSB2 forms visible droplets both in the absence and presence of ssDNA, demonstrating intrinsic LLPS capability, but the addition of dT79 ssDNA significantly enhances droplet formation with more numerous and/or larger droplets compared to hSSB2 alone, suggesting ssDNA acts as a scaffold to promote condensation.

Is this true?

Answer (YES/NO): NO